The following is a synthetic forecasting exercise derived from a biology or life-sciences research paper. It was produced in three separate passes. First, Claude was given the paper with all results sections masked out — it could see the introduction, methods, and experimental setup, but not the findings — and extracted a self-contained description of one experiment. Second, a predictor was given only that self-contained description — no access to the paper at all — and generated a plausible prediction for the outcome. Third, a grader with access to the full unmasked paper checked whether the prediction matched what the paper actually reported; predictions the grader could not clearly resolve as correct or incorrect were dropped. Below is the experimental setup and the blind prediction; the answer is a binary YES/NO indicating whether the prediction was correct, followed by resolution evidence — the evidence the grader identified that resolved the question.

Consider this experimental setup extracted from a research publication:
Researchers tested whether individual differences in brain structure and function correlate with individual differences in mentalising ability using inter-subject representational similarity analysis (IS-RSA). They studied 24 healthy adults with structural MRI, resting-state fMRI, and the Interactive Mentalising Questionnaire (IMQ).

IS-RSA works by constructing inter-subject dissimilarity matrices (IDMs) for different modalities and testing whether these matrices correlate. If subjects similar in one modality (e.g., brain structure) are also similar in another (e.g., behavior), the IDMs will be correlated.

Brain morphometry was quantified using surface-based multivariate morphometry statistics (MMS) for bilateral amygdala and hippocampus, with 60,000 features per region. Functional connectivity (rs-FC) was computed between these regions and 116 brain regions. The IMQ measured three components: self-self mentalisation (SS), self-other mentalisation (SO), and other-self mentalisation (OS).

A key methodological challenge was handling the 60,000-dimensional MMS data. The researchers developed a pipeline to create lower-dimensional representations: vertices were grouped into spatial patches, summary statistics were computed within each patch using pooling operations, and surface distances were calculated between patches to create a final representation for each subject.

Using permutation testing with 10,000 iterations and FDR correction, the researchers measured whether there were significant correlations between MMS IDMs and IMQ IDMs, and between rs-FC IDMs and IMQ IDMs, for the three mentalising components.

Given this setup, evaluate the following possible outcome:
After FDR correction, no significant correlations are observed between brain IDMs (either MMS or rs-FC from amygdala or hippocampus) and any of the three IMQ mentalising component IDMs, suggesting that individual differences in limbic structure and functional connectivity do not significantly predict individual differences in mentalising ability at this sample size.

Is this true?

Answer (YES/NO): NO